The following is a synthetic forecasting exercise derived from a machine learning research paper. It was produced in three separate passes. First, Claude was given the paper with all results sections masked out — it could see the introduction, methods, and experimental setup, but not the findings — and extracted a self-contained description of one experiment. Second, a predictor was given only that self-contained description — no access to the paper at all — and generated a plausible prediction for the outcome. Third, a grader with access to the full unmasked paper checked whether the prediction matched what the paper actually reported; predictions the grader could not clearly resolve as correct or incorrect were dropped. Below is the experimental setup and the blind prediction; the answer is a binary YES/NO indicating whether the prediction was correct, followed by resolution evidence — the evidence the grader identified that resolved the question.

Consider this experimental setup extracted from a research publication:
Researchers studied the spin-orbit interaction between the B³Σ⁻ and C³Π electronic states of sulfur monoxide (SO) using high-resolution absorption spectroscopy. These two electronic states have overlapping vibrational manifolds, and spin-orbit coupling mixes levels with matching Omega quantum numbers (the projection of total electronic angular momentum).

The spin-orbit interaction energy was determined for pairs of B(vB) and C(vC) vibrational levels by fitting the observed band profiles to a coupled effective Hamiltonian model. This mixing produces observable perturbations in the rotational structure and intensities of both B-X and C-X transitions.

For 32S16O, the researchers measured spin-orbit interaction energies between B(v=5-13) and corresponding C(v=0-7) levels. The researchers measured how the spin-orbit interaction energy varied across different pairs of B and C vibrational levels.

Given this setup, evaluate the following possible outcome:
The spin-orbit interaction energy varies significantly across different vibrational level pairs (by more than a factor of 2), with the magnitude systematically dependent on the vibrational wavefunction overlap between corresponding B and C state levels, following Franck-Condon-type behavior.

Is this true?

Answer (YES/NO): NO